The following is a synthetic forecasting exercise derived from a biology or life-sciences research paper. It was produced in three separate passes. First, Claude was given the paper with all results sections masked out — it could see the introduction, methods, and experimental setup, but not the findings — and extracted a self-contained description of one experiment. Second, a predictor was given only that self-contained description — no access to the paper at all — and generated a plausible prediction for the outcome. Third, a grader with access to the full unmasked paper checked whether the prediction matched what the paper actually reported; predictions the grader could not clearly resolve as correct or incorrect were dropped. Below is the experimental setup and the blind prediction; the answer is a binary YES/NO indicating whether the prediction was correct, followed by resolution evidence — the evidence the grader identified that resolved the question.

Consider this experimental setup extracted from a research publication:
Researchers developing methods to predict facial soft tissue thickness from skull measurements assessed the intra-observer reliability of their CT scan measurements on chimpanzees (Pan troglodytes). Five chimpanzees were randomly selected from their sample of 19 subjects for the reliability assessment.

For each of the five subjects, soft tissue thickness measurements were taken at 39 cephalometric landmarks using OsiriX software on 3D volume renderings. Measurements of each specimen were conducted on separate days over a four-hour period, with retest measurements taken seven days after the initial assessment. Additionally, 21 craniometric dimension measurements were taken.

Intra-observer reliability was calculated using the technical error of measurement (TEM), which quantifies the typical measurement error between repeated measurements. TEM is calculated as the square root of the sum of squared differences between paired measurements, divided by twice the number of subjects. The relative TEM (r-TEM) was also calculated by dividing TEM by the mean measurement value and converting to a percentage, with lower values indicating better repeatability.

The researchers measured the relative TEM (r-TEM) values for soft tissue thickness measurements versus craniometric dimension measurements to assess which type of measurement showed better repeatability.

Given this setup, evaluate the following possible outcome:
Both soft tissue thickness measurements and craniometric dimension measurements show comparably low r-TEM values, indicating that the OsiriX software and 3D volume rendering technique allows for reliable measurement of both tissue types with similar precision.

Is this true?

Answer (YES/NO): NO